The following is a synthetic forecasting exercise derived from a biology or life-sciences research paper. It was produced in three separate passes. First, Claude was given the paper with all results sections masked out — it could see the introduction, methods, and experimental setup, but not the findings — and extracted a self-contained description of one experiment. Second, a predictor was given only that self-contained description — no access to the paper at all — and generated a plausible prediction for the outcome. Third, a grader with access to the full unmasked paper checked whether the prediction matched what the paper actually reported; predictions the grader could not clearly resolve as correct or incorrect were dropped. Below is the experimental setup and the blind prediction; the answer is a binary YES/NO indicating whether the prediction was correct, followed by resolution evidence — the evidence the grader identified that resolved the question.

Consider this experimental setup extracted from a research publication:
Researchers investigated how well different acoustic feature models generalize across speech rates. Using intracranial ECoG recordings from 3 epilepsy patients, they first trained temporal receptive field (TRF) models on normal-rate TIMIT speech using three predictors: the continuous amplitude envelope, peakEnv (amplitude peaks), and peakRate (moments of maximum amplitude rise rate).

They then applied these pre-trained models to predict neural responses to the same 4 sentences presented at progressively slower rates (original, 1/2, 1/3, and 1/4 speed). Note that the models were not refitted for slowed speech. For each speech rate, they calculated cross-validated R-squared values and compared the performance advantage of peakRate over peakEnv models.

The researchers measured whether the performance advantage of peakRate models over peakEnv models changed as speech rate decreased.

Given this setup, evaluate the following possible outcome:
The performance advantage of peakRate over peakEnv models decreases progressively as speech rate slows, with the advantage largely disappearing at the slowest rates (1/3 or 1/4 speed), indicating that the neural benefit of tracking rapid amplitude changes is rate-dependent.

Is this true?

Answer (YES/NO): NO